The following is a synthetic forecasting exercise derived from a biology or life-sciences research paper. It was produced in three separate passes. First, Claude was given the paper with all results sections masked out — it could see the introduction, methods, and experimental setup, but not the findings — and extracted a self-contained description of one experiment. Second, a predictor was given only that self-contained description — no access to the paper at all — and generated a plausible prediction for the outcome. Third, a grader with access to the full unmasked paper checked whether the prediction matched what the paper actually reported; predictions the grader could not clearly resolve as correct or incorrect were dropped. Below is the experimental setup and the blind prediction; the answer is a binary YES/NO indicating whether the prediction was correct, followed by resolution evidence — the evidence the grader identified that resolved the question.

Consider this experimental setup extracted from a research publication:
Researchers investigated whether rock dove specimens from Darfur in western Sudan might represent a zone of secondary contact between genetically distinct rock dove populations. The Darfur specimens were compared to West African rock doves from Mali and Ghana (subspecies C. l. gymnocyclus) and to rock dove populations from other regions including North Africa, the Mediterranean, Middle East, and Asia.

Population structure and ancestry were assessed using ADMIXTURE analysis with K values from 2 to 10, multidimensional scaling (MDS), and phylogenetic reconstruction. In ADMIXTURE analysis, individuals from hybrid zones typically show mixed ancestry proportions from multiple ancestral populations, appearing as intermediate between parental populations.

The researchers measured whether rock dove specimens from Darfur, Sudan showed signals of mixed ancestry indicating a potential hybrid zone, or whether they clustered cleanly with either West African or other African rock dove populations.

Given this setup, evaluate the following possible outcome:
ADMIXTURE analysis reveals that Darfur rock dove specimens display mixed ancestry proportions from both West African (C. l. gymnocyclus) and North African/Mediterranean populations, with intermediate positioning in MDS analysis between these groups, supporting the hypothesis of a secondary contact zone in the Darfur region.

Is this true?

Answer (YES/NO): YES